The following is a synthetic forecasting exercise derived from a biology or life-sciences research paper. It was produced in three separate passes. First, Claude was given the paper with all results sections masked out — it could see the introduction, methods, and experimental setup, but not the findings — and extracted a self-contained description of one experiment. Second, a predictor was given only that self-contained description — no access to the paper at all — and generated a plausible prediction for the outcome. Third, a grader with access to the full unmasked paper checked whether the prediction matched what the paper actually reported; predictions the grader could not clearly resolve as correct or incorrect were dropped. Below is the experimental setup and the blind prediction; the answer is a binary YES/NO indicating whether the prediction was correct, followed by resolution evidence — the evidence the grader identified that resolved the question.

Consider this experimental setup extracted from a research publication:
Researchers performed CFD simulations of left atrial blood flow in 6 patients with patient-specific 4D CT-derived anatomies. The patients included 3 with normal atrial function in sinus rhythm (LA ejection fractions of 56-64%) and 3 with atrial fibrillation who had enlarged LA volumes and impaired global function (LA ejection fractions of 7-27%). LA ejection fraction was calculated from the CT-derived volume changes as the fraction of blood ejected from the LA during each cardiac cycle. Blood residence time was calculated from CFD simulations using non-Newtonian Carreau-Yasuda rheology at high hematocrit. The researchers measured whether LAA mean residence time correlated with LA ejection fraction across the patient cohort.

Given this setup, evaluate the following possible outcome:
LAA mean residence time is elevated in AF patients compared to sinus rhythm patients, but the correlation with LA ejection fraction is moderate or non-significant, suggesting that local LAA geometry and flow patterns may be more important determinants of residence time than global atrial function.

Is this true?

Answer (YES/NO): YES